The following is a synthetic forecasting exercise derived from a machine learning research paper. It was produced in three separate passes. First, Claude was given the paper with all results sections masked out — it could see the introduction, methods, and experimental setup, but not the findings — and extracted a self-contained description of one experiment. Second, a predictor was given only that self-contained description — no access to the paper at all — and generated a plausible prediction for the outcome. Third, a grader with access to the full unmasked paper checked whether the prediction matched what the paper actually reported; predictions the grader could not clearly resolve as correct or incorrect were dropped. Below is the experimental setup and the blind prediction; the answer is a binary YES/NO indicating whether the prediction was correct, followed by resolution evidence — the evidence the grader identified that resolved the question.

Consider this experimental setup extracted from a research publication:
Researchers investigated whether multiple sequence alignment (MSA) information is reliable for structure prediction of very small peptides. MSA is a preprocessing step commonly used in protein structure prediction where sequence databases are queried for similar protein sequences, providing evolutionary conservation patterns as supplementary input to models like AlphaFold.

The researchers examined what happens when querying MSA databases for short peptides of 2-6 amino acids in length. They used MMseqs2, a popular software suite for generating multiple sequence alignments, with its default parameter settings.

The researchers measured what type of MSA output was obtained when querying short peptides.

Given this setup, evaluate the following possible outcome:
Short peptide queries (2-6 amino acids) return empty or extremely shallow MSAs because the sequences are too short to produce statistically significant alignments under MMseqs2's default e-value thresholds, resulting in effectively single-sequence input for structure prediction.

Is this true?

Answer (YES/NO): YES